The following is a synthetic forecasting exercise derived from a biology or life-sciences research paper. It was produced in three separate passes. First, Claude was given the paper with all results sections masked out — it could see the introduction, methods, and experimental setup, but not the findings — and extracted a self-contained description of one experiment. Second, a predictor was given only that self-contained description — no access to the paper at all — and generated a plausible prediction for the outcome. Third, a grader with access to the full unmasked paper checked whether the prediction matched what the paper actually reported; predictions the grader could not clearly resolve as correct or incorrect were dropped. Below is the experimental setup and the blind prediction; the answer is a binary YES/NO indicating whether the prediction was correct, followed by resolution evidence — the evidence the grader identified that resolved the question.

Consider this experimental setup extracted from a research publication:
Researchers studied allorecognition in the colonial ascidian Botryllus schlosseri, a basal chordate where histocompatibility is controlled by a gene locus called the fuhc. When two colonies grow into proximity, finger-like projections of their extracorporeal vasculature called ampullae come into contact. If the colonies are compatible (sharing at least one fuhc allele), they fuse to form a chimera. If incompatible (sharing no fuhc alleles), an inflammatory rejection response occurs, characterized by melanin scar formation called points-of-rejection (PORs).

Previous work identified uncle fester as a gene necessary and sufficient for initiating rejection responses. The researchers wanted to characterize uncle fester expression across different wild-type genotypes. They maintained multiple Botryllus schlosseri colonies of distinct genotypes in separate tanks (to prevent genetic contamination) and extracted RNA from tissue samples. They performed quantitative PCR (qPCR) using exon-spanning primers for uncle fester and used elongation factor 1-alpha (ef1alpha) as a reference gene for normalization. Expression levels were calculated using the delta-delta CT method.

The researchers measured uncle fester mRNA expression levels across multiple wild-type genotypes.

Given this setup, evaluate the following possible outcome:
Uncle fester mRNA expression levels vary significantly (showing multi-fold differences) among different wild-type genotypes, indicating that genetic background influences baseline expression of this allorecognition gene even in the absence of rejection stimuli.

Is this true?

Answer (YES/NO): YES